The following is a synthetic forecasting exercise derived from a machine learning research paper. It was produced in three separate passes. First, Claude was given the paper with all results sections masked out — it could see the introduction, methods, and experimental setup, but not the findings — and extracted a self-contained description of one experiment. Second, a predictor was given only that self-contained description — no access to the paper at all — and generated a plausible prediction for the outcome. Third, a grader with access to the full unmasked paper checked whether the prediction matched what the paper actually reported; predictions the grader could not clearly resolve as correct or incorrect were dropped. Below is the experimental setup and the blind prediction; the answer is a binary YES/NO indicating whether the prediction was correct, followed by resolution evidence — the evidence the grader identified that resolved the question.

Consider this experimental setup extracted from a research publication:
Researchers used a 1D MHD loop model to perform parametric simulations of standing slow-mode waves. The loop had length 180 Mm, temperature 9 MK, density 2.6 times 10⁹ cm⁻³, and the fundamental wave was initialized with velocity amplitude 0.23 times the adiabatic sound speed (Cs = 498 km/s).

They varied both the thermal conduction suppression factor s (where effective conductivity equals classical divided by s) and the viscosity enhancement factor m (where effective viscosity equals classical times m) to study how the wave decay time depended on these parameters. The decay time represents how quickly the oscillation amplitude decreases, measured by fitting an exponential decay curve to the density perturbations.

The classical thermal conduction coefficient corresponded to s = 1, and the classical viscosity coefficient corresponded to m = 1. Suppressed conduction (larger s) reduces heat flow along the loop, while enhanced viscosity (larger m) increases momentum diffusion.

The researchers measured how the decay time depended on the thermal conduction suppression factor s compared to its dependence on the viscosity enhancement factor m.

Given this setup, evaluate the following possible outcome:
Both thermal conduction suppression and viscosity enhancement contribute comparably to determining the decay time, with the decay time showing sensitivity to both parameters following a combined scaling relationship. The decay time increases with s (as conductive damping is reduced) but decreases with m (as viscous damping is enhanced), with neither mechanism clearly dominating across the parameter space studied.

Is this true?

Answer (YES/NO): YES